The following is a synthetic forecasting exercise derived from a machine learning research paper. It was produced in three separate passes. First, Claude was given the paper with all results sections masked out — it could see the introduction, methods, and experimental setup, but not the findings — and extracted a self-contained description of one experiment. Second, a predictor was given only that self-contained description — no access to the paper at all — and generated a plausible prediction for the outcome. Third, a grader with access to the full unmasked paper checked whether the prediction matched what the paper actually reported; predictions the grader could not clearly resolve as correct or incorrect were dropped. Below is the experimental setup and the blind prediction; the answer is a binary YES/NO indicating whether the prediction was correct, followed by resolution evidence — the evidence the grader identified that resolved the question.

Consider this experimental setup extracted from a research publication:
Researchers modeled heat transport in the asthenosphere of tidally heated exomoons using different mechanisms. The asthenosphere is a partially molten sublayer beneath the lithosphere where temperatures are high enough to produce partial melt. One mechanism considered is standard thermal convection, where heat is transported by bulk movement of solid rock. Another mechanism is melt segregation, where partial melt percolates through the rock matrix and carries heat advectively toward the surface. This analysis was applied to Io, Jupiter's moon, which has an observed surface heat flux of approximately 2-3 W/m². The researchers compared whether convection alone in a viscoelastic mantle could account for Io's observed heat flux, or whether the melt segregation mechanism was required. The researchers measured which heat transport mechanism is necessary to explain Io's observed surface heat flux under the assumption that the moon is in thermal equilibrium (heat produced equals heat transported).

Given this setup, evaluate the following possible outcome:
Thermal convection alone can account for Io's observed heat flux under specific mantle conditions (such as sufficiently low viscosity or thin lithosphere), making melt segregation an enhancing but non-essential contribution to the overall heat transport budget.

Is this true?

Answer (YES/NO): NO